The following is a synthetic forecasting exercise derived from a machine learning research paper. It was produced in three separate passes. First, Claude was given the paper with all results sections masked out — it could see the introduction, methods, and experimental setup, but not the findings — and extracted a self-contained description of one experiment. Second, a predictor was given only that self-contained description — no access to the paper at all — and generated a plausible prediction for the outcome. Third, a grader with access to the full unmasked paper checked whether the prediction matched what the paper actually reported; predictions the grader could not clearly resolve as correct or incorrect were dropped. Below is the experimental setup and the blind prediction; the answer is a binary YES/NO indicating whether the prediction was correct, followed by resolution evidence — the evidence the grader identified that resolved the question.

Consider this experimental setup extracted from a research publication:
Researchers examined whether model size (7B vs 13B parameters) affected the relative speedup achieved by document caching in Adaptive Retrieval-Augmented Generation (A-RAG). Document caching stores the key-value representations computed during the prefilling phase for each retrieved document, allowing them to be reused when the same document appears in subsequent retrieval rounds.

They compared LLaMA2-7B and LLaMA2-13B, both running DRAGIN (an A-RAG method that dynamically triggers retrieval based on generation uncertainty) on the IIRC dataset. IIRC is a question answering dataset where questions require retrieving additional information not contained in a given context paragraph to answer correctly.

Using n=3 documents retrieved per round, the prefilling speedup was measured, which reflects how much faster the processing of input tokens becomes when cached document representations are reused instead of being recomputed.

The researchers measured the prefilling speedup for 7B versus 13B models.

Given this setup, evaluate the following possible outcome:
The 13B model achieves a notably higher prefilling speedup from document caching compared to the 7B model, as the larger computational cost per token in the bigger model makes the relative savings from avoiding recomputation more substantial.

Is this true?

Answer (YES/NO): NO